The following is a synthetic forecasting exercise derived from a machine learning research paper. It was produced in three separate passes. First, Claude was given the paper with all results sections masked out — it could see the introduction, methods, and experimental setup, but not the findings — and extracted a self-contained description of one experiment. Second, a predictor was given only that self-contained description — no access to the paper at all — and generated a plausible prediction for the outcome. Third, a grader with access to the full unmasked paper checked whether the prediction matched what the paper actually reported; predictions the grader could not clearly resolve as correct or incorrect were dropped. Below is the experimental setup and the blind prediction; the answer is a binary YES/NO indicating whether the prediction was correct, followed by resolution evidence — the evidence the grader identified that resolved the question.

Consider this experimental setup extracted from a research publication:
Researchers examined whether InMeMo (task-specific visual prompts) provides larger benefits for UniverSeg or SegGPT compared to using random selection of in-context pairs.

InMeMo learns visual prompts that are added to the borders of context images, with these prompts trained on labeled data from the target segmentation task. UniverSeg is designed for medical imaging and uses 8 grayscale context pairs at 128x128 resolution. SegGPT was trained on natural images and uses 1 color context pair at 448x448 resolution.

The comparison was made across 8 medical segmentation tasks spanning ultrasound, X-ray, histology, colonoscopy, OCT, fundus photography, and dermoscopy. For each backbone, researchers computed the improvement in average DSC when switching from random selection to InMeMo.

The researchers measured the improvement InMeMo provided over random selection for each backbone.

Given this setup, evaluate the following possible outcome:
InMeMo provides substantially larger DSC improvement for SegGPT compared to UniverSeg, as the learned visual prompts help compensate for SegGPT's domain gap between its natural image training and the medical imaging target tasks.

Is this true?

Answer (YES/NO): YES